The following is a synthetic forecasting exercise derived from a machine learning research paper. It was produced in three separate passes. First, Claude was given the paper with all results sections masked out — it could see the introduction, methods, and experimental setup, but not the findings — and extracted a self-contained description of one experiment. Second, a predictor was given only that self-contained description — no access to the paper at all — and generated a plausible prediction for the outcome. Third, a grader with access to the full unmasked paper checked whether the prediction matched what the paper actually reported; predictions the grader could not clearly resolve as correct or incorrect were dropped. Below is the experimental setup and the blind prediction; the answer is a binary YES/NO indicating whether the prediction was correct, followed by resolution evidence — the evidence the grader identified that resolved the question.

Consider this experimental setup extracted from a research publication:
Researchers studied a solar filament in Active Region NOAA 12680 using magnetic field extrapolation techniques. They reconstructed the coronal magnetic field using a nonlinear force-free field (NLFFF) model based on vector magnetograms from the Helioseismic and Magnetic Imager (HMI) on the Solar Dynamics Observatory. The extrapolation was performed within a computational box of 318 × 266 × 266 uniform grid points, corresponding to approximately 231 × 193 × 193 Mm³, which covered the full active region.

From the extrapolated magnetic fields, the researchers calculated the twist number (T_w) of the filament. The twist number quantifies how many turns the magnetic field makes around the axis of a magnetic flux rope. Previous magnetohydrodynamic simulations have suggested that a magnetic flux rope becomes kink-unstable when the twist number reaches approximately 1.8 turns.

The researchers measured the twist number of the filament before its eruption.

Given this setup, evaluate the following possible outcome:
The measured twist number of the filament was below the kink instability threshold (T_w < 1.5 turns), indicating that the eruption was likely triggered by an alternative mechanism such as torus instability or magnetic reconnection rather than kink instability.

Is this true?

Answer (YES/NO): NO